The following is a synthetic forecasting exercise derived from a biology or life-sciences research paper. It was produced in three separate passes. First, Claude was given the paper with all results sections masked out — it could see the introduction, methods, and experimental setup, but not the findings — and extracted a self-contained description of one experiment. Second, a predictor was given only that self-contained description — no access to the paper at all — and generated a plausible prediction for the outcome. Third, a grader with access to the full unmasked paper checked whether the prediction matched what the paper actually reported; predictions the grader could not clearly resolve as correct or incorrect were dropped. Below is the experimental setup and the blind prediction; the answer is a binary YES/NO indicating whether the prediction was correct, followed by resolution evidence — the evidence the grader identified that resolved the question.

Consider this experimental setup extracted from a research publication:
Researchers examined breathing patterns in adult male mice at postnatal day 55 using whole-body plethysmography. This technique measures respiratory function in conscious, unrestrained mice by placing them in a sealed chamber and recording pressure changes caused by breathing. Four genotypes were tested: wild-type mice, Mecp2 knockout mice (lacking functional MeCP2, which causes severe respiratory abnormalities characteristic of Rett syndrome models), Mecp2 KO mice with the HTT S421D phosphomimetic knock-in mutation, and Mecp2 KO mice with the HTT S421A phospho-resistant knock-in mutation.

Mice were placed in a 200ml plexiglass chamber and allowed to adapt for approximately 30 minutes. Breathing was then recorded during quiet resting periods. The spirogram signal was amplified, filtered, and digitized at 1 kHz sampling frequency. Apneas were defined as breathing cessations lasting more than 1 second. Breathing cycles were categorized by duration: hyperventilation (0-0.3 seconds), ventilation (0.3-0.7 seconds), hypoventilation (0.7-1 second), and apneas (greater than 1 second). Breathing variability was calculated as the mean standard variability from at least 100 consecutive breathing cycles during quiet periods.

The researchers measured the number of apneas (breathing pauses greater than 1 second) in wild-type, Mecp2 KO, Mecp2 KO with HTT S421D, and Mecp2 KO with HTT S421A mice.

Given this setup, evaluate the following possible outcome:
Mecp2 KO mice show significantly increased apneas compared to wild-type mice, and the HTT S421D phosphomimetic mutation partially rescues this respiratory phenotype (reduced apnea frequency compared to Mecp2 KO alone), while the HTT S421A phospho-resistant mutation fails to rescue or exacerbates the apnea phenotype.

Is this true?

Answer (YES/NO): YES